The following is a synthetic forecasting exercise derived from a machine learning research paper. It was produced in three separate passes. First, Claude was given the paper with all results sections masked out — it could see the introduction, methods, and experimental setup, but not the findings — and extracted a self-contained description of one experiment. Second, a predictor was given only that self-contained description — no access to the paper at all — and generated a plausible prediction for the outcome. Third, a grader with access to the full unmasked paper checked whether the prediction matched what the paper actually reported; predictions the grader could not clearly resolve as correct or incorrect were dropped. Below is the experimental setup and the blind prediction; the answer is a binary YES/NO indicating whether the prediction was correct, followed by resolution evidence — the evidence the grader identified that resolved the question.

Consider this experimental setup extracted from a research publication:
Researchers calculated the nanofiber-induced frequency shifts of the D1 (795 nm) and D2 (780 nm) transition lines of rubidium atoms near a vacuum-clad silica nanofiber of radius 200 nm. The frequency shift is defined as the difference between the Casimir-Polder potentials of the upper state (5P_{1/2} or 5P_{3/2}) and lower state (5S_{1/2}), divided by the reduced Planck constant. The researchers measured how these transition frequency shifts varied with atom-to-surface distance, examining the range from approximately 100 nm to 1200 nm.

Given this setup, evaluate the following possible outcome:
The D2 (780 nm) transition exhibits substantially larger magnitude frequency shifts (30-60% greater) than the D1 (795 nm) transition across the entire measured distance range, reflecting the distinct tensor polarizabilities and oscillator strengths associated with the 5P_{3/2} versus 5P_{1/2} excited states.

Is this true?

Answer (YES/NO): NO